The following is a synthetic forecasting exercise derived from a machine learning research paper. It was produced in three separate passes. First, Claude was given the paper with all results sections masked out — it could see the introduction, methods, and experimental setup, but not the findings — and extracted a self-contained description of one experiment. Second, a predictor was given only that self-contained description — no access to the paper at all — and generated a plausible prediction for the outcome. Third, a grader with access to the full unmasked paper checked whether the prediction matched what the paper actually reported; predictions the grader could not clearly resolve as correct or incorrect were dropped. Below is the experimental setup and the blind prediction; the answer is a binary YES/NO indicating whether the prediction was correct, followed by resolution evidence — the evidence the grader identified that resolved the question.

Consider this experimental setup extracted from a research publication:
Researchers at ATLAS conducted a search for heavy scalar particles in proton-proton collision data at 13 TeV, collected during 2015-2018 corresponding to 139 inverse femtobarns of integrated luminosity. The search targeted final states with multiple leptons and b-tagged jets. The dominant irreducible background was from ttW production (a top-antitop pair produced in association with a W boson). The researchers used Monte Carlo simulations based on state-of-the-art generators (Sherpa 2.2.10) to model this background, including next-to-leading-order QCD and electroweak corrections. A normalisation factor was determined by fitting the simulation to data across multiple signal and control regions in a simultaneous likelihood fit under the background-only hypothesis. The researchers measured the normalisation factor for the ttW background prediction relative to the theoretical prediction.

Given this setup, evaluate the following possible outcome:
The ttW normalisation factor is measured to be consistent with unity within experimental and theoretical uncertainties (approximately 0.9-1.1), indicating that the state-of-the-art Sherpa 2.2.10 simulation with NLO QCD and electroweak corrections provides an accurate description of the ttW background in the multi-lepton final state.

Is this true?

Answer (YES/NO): NO